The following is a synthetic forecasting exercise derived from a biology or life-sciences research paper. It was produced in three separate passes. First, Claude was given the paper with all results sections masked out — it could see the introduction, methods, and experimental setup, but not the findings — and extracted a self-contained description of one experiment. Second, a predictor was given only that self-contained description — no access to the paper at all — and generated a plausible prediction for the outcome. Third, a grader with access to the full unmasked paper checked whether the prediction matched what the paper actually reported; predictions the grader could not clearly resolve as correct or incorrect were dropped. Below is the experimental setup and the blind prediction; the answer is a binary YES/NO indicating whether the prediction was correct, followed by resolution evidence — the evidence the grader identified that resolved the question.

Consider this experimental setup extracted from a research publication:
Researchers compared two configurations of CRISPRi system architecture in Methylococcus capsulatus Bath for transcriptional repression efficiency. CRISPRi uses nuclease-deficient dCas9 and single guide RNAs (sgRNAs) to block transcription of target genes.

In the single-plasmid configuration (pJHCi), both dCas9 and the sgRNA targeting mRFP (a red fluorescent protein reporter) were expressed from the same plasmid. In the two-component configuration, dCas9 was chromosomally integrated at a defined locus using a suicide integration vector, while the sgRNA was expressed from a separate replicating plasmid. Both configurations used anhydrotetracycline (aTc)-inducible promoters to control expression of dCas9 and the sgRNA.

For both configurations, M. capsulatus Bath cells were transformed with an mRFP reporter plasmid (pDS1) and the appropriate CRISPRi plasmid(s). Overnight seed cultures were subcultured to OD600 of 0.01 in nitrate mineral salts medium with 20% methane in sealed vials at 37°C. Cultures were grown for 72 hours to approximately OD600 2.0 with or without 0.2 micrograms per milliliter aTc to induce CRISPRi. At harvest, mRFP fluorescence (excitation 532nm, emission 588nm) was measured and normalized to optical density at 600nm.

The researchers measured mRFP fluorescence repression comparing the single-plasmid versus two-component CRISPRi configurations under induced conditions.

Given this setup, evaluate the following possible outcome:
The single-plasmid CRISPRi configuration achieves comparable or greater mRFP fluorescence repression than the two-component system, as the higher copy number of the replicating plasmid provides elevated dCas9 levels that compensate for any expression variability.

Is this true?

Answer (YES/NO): YES